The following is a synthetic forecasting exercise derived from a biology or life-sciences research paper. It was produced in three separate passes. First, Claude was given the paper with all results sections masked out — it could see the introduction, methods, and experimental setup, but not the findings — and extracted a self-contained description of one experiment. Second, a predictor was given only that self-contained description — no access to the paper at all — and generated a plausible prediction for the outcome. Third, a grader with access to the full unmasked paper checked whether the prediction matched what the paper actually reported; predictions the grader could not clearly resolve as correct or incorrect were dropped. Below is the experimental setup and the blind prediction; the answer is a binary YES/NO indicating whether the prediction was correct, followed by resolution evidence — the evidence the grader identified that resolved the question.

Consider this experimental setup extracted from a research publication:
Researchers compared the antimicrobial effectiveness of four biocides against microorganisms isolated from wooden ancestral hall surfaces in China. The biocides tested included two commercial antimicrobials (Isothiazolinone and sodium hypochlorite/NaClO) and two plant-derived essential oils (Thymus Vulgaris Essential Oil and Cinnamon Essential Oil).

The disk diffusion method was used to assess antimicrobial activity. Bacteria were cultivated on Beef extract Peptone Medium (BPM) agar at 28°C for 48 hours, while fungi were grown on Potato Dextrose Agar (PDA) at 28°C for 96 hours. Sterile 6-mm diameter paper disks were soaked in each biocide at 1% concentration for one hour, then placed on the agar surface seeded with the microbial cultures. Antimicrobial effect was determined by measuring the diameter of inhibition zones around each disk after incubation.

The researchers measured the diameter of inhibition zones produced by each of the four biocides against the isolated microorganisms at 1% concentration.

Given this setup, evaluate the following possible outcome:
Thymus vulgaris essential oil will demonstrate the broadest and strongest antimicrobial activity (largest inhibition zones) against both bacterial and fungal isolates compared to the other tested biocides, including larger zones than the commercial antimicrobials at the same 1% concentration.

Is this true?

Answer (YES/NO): NO